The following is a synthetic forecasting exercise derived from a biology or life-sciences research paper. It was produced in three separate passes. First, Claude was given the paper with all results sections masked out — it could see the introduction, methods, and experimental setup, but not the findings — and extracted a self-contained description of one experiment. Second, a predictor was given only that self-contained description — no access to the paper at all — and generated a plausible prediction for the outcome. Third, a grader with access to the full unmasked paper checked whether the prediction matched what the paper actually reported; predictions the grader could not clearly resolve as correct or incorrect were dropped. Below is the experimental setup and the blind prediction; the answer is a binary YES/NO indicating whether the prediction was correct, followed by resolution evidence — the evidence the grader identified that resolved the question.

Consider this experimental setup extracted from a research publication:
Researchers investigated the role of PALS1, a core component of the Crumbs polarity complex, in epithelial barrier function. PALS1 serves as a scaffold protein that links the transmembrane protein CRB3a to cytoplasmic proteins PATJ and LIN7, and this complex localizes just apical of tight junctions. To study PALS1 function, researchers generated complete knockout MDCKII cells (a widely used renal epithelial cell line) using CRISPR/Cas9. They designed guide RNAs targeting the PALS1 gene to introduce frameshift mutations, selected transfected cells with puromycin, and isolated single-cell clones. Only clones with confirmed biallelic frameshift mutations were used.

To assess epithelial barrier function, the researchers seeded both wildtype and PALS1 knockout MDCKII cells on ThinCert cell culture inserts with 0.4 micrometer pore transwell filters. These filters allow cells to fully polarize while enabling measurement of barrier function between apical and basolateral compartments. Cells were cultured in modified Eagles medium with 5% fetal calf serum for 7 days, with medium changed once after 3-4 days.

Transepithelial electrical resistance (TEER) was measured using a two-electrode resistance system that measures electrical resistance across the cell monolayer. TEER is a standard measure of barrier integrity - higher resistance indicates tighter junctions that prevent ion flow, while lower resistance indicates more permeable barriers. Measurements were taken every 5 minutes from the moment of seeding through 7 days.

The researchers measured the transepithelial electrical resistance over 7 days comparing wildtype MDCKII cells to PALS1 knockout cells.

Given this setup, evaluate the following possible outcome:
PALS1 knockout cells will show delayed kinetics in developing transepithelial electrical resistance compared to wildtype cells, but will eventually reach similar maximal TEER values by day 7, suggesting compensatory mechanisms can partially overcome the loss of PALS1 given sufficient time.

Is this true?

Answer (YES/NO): NO